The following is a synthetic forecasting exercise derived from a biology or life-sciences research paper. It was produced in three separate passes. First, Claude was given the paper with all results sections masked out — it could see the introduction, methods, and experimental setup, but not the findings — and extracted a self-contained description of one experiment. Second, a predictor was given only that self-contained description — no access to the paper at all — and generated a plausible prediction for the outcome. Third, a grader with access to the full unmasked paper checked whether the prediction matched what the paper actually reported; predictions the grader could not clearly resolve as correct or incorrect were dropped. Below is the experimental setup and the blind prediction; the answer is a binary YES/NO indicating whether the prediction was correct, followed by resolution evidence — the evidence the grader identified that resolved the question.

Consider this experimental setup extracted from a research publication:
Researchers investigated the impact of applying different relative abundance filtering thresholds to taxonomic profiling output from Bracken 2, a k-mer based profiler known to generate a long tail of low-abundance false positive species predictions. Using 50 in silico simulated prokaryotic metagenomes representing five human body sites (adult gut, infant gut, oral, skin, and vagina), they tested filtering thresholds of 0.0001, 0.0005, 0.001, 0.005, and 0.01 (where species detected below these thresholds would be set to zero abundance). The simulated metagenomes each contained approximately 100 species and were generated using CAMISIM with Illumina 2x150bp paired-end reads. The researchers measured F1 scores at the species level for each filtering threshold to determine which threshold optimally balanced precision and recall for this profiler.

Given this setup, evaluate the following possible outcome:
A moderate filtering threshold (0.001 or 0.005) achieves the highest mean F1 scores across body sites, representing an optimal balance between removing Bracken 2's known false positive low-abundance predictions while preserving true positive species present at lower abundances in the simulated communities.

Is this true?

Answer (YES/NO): YES